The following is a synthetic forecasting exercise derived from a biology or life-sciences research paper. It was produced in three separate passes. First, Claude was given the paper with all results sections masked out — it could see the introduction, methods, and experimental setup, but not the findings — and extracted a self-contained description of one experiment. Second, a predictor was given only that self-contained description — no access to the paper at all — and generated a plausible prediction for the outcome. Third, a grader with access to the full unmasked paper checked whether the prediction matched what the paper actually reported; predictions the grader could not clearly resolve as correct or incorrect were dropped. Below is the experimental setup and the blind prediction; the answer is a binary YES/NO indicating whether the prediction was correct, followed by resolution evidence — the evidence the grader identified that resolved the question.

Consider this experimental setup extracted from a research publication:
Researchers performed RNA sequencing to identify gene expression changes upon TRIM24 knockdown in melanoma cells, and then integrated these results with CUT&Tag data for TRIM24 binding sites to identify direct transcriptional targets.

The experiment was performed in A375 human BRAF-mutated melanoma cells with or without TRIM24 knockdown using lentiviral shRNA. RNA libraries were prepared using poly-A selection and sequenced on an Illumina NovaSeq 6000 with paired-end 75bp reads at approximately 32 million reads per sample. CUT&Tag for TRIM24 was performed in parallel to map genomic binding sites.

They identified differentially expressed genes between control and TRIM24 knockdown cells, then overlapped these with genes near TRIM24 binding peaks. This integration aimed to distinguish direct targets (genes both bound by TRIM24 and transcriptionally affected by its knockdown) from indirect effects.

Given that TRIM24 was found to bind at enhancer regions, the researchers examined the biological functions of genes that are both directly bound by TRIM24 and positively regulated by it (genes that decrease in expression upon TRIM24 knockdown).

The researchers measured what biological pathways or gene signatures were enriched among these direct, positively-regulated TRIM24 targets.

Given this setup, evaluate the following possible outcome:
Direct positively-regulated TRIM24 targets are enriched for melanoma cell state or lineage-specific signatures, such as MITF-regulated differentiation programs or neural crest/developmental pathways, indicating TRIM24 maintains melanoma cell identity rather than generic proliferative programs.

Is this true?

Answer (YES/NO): YES